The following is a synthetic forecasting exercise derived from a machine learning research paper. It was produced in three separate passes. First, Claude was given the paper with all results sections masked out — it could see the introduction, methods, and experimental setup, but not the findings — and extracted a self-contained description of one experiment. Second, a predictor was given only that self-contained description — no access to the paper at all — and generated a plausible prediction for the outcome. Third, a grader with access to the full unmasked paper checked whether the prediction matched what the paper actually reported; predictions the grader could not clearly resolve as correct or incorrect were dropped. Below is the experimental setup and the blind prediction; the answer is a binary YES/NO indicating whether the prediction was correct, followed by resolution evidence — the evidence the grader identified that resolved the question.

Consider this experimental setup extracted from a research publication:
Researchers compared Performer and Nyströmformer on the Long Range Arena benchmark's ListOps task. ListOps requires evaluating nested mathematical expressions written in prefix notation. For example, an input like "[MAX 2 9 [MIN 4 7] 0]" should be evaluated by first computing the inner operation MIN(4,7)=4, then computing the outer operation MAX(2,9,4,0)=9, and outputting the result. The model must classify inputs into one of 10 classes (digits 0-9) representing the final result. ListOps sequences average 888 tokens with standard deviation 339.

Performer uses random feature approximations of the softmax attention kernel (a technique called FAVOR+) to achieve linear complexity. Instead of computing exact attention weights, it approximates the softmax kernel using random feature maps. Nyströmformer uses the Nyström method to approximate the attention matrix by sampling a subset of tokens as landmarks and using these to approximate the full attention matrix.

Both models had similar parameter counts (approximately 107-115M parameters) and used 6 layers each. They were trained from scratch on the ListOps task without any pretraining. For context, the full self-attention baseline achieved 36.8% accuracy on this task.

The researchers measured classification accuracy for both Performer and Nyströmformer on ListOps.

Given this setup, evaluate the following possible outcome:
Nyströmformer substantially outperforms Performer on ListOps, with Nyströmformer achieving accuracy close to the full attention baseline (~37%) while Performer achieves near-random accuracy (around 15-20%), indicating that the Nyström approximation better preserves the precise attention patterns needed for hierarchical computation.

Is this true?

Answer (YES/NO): NO